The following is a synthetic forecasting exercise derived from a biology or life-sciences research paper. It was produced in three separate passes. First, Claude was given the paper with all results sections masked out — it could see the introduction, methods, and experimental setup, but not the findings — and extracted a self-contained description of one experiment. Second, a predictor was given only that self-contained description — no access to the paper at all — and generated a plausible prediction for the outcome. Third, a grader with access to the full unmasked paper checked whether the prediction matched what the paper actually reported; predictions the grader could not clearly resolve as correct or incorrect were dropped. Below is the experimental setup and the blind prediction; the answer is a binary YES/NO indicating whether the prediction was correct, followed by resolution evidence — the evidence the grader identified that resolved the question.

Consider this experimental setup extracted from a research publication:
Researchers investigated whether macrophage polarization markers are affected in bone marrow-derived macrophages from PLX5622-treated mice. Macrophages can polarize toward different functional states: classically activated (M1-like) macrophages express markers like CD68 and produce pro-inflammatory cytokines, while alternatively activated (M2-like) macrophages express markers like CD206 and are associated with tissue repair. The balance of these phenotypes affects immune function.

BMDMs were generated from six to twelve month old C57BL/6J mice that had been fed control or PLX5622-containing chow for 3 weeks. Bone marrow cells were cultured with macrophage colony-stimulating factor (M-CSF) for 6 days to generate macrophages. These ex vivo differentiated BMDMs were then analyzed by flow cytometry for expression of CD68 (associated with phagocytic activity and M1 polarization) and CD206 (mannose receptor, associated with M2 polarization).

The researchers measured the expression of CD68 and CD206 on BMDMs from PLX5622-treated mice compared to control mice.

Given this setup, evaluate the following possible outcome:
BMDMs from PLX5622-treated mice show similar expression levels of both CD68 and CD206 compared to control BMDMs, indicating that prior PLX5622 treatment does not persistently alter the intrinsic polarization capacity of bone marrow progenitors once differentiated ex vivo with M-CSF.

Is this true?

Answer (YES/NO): NO